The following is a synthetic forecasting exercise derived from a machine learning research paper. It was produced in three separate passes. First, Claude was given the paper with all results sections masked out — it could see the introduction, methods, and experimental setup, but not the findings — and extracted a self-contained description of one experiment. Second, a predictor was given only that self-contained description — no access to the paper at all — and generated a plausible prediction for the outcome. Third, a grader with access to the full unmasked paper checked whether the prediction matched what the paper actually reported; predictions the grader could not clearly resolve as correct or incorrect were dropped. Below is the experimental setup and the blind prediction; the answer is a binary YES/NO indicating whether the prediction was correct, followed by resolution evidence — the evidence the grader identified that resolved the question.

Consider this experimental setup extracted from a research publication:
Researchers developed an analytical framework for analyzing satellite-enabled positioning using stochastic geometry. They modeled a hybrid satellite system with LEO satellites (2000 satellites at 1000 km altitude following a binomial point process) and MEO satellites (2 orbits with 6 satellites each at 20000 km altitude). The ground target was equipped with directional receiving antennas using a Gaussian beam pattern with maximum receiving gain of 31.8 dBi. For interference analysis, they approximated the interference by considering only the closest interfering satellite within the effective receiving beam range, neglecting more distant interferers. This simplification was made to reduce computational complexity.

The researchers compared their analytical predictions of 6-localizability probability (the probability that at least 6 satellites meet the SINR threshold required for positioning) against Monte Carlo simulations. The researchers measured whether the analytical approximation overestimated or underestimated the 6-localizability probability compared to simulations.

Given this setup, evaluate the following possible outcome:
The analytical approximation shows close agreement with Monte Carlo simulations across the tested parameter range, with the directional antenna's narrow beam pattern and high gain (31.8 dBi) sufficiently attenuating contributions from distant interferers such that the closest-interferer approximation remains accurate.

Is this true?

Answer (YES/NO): NO